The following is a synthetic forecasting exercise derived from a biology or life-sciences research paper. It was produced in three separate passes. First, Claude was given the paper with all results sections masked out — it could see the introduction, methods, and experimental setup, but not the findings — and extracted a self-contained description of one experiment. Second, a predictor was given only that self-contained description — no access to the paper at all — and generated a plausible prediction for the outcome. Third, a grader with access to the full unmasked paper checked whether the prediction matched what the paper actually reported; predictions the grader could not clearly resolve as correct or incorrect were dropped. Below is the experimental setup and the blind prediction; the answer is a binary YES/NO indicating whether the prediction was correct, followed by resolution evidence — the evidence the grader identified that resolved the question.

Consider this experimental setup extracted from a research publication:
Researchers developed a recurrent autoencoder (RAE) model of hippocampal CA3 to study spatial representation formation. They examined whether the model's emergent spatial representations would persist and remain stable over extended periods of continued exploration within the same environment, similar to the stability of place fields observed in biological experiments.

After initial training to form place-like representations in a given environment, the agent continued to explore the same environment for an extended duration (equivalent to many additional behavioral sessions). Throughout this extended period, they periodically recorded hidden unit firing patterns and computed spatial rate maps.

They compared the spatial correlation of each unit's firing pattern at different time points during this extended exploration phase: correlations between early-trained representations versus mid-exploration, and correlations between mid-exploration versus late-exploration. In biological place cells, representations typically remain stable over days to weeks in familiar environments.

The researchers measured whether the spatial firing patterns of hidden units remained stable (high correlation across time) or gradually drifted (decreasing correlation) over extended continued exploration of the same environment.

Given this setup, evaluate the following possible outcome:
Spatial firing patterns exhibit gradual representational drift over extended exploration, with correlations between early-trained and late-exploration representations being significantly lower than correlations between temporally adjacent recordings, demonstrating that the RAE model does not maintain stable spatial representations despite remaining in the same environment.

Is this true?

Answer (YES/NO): YES